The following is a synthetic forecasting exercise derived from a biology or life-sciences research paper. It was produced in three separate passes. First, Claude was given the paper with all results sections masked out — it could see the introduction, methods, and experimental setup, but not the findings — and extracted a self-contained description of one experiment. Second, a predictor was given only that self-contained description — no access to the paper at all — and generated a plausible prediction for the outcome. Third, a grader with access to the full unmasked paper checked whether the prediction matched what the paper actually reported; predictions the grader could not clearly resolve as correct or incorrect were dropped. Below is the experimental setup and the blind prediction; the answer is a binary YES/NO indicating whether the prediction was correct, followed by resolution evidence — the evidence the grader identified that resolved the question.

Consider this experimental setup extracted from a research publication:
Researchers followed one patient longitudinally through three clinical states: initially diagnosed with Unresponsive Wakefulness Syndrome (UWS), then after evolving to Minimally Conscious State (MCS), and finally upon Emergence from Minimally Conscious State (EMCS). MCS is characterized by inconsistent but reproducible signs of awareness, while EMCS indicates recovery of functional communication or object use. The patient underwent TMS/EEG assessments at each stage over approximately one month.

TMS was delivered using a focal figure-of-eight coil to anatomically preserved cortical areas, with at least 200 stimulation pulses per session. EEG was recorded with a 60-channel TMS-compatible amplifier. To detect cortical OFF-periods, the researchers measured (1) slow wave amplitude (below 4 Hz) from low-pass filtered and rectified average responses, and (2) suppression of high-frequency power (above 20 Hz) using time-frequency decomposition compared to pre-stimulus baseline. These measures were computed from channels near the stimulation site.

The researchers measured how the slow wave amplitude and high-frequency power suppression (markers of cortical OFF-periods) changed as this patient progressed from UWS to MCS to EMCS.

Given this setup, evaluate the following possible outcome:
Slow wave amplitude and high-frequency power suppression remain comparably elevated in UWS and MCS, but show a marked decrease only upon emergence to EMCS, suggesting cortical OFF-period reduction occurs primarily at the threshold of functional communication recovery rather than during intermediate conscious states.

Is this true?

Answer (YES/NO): NO